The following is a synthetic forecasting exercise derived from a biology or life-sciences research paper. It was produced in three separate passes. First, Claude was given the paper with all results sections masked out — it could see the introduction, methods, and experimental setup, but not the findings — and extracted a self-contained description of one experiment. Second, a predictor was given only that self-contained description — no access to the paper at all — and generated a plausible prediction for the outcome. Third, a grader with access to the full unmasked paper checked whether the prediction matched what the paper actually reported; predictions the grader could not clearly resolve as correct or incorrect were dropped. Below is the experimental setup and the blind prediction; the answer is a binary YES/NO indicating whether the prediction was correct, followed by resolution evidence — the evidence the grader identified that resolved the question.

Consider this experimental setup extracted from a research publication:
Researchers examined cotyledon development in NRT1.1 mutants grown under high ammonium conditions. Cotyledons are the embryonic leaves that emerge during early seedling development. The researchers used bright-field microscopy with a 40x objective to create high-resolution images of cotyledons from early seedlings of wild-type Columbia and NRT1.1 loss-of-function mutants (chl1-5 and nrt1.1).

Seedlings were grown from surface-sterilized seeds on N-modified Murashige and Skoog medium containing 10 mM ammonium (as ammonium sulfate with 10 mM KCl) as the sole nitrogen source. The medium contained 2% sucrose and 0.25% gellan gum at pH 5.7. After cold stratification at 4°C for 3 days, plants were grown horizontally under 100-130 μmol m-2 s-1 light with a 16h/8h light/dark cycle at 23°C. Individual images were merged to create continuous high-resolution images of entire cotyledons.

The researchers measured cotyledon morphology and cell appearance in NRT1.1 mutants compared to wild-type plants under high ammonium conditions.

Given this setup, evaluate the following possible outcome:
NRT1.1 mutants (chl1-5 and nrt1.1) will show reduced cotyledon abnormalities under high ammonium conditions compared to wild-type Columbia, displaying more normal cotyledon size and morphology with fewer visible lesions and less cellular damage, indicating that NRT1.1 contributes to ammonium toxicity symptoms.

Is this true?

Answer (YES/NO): YES